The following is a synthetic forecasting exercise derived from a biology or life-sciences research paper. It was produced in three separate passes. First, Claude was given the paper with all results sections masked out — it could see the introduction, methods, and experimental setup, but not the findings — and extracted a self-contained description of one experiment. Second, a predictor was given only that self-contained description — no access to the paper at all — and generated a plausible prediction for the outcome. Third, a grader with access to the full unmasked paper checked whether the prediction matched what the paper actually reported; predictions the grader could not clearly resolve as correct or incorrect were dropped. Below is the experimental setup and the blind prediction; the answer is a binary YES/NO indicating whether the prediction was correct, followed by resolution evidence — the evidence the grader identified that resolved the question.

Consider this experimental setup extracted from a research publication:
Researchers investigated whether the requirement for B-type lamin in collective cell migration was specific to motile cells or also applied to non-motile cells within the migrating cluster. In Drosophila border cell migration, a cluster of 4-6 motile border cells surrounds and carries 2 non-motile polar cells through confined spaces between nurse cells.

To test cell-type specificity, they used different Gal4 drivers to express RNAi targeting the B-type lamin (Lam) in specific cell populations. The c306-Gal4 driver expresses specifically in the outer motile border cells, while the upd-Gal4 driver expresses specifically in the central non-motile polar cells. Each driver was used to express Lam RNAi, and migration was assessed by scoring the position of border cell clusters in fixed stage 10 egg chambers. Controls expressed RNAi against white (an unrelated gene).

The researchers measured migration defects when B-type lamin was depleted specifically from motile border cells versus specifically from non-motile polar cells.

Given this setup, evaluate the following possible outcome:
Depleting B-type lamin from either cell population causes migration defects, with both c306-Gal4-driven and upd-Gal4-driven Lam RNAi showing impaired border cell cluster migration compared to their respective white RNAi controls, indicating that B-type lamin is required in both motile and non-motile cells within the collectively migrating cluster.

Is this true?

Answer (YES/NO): NO